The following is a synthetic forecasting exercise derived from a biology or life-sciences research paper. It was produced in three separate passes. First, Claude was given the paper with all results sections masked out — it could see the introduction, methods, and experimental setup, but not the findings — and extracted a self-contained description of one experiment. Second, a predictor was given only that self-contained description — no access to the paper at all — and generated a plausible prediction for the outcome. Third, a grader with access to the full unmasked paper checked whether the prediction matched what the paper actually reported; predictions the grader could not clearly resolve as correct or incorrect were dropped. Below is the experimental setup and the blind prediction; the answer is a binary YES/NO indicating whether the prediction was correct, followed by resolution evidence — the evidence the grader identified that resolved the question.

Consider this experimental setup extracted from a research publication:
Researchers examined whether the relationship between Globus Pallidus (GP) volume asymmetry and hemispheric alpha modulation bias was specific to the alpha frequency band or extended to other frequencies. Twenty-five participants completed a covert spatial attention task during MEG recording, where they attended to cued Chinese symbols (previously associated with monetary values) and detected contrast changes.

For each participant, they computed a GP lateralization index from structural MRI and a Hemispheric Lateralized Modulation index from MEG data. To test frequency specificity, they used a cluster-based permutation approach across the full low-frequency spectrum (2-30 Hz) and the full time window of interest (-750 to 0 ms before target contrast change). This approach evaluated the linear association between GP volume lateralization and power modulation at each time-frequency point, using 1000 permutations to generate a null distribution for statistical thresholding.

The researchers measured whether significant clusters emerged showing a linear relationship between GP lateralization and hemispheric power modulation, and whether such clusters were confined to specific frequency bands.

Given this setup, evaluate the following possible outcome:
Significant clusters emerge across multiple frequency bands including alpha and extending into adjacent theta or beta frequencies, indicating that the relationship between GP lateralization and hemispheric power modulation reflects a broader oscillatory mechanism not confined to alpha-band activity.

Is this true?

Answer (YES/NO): NO